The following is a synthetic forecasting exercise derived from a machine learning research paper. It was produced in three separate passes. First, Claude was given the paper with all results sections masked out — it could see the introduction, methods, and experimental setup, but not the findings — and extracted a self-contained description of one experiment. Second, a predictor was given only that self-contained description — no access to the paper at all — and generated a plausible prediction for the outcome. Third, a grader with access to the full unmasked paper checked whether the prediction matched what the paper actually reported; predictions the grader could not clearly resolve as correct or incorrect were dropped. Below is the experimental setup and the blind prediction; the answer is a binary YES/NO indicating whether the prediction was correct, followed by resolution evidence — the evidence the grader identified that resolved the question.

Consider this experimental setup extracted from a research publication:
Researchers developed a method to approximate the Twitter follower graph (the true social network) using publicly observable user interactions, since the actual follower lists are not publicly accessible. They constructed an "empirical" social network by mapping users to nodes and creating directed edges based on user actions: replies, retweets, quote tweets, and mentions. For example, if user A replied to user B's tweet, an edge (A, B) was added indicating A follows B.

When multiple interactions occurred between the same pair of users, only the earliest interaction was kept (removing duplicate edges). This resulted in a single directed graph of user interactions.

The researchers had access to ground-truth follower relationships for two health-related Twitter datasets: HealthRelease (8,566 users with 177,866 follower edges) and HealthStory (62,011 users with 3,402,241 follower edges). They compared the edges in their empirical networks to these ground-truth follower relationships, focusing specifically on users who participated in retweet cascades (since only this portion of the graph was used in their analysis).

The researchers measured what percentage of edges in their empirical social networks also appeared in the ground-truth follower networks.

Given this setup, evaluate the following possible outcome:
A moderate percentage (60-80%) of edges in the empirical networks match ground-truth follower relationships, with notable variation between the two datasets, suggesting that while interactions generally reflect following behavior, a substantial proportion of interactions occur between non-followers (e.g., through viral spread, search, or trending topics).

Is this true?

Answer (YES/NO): NO